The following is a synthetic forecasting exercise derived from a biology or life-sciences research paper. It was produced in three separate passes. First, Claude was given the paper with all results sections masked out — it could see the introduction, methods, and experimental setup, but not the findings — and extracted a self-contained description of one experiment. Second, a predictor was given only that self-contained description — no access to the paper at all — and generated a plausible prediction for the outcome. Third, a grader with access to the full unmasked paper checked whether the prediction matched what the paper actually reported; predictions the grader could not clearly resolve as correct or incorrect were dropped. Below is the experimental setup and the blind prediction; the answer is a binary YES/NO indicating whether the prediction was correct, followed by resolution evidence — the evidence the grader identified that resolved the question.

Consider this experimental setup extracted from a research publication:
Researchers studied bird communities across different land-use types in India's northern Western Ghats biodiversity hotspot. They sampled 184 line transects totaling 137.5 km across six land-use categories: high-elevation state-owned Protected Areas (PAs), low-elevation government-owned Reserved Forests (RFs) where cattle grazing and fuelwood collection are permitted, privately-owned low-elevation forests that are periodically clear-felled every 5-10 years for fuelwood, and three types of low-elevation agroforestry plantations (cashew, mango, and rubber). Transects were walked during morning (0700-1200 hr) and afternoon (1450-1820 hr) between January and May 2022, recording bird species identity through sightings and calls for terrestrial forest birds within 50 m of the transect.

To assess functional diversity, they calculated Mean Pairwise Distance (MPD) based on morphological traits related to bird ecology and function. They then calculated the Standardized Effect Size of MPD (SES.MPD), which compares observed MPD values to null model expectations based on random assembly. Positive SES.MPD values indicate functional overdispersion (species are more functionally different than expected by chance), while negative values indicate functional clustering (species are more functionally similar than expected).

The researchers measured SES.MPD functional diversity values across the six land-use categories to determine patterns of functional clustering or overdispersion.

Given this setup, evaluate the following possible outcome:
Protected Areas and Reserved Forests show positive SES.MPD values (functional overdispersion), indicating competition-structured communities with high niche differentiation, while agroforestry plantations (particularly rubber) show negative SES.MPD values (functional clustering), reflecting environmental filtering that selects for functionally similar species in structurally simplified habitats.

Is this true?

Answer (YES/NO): NO